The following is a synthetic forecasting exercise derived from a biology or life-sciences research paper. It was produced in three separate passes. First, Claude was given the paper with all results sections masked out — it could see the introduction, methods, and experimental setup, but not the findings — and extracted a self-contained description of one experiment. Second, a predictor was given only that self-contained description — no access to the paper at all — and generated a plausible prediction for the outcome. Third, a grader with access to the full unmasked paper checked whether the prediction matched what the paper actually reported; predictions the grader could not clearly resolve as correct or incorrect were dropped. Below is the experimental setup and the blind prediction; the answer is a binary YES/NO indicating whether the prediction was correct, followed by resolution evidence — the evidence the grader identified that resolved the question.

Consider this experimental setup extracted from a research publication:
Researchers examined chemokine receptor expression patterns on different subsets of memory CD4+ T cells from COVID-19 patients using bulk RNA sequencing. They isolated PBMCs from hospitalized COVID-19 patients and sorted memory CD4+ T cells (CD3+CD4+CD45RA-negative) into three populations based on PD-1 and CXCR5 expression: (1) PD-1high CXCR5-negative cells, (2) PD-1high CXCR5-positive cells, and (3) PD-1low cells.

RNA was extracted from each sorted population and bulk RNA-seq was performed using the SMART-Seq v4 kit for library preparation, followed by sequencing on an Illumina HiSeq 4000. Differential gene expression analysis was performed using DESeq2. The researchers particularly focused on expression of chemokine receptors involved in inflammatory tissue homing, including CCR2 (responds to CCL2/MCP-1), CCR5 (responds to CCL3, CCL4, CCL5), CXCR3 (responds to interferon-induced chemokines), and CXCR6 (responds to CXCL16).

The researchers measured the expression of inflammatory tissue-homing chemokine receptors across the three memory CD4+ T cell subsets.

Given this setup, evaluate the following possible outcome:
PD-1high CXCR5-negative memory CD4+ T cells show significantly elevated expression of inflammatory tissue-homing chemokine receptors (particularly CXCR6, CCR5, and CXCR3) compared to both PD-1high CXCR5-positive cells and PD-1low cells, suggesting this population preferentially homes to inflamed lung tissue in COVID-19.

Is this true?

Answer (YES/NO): YES